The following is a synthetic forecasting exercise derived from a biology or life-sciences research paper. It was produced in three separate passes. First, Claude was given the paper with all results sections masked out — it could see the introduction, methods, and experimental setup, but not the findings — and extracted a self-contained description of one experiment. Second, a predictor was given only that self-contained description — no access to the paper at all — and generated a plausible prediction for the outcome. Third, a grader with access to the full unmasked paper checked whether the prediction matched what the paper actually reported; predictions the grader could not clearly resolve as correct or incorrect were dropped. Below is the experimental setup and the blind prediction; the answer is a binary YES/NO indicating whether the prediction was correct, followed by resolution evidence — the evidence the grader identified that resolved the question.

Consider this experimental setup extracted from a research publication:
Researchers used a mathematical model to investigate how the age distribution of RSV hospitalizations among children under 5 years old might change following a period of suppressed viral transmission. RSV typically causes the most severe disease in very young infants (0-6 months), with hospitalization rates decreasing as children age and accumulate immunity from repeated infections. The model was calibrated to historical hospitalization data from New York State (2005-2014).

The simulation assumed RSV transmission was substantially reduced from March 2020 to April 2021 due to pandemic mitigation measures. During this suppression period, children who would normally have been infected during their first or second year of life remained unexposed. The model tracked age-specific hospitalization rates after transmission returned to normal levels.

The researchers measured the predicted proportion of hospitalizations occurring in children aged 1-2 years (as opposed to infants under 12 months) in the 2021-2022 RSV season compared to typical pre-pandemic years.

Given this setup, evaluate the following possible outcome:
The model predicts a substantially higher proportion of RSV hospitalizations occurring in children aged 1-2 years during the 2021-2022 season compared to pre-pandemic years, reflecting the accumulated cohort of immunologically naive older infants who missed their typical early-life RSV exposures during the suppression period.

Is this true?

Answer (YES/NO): YES